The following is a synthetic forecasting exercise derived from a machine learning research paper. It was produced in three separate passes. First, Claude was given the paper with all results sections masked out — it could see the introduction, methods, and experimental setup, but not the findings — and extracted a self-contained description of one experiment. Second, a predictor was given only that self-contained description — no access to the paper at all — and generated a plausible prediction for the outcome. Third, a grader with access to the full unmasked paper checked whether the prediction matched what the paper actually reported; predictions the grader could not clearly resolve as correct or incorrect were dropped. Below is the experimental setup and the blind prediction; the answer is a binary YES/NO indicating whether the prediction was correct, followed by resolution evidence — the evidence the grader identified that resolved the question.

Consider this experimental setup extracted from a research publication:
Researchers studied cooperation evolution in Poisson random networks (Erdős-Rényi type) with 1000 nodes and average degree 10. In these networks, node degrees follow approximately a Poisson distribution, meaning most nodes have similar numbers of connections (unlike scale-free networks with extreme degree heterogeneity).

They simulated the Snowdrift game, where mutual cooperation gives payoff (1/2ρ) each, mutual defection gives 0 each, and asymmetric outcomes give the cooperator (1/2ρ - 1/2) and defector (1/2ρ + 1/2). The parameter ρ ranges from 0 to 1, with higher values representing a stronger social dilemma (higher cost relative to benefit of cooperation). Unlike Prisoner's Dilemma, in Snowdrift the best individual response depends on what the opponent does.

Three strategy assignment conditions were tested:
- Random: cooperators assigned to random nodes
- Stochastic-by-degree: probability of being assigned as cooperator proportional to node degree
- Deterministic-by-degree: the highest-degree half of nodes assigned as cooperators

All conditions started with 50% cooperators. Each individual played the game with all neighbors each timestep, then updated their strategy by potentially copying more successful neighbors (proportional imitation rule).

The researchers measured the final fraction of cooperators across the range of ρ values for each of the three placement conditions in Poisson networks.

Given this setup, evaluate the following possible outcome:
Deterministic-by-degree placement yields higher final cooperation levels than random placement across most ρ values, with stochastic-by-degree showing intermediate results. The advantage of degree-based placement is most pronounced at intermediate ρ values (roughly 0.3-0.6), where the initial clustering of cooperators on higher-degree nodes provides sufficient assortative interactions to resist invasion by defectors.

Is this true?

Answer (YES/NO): NO